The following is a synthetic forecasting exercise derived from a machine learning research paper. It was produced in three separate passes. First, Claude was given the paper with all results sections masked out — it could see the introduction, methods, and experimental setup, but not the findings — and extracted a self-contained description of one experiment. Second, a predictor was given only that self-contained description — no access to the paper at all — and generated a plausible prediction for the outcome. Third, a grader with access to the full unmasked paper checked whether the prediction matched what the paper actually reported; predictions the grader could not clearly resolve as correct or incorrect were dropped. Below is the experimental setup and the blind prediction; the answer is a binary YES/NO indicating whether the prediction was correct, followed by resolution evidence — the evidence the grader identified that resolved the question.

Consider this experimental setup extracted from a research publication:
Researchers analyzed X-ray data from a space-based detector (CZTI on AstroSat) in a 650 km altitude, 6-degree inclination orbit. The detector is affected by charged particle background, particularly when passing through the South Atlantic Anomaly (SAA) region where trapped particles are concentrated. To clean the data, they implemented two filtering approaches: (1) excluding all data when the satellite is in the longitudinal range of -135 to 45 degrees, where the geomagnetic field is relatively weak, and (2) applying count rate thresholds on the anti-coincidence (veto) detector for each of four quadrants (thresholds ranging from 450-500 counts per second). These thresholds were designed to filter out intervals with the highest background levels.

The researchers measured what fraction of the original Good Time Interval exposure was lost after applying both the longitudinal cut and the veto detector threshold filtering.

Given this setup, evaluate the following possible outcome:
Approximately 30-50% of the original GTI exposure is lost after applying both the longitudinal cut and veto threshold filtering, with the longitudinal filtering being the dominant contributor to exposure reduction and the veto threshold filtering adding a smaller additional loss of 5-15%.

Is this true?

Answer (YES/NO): NO